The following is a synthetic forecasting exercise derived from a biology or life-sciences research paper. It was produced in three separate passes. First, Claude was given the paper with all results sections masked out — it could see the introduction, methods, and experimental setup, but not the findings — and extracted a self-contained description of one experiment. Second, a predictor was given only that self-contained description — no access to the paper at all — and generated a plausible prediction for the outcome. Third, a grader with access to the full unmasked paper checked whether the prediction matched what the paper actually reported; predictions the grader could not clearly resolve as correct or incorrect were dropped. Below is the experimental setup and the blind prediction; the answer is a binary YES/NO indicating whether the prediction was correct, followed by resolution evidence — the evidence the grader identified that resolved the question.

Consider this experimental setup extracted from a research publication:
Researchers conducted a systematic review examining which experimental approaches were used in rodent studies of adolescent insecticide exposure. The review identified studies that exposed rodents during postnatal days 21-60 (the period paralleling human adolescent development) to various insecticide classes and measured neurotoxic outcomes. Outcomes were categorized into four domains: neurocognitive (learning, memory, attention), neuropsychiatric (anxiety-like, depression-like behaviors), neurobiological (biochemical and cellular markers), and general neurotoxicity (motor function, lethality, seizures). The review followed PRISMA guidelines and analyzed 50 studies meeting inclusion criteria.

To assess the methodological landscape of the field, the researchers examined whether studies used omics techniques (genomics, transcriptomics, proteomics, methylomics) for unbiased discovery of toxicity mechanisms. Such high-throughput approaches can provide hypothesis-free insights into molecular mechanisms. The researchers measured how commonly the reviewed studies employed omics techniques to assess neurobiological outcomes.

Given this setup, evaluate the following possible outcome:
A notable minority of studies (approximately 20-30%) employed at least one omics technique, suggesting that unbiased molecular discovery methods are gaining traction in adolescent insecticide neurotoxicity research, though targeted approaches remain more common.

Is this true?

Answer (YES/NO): NO